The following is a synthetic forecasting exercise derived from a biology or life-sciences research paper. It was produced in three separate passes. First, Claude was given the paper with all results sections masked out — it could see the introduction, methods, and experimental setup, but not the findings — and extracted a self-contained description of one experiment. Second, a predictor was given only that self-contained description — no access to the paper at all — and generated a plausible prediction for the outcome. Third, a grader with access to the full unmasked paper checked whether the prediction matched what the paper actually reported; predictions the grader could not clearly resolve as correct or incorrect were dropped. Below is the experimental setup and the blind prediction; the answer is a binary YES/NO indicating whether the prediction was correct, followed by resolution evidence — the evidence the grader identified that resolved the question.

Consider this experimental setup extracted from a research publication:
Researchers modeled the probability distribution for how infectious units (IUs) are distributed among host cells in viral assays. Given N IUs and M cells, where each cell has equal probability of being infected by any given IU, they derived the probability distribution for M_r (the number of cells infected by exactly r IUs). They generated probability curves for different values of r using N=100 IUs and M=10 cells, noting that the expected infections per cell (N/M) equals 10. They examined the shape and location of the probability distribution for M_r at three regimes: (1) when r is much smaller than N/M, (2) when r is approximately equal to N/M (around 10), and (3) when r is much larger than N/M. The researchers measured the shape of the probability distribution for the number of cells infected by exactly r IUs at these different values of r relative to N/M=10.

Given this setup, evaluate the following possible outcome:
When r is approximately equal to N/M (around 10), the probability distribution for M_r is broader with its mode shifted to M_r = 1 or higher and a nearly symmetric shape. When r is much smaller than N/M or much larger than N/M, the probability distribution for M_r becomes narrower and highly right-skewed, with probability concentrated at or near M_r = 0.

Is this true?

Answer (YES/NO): NO